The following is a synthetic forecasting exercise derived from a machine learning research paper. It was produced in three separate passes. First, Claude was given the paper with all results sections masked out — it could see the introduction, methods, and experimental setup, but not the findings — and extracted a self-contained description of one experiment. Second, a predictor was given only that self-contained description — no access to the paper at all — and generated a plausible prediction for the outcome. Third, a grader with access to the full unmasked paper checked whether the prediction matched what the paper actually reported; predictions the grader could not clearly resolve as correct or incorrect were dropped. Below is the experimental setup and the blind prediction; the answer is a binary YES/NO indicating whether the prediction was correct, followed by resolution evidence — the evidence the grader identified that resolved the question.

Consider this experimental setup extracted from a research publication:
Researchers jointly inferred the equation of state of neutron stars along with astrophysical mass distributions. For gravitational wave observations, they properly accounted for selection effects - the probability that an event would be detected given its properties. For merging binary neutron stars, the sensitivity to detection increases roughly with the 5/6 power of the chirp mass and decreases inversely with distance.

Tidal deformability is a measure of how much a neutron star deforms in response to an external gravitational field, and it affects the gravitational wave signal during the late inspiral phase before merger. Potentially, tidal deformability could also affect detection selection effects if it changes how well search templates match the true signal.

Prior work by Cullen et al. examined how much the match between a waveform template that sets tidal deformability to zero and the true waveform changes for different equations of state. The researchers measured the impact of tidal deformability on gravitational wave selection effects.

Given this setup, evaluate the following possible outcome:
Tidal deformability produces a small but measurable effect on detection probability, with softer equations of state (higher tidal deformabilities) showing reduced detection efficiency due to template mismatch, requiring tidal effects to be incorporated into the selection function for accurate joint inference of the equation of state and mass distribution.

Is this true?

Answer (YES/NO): NO